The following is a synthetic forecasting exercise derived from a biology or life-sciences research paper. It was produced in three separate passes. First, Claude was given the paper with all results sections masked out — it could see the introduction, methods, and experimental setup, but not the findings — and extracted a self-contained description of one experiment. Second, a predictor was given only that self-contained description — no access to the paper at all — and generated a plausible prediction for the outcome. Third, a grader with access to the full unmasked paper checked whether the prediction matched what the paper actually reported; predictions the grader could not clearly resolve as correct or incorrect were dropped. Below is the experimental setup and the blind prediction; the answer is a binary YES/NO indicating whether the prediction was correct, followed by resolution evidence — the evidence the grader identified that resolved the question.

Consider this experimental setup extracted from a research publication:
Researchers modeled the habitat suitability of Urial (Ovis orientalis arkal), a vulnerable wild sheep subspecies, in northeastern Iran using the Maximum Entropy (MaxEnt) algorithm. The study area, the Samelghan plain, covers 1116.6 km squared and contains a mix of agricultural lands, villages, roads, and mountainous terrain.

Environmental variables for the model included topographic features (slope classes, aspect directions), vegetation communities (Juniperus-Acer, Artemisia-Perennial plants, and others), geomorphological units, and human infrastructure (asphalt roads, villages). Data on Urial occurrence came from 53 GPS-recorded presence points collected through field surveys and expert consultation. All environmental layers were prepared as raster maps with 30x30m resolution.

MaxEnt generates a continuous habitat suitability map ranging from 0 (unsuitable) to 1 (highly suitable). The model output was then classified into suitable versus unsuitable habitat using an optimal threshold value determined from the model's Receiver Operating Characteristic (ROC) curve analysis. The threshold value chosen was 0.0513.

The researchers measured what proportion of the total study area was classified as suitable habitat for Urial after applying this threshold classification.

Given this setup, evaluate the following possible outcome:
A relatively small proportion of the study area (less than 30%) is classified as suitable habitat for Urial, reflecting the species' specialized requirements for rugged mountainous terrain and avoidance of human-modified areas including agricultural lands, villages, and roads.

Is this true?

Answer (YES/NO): YES